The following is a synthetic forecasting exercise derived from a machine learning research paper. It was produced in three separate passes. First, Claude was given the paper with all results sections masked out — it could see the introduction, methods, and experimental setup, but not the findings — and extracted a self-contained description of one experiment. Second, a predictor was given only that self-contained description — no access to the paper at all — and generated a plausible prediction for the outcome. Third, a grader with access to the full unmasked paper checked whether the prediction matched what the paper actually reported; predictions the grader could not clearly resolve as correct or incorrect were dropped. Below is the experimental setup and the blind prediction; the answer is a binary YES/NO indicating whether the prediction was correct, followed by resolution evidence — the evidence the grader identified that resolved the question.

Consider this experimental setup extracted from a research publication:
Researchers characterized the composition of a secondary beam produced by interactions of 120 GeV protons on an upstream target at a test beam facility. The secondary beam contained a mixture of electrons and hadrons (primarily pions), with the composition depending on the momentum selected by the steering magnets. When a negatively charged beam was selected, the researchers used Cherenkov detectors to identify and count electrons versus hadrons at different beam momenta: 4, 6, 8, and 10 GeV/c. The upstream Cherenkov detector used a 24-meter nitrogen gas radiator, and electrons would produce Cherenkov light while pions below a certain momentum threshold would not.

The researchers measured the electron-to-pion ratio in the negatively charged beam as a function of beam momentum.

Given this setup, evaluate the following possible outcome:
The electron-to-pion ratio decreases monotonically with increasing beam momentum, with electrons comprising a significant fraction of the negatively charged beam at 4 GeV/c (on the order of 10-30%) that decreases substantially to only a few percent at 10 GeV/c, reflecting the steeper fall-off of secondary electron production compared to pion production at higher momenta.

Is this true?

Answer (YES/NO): NO